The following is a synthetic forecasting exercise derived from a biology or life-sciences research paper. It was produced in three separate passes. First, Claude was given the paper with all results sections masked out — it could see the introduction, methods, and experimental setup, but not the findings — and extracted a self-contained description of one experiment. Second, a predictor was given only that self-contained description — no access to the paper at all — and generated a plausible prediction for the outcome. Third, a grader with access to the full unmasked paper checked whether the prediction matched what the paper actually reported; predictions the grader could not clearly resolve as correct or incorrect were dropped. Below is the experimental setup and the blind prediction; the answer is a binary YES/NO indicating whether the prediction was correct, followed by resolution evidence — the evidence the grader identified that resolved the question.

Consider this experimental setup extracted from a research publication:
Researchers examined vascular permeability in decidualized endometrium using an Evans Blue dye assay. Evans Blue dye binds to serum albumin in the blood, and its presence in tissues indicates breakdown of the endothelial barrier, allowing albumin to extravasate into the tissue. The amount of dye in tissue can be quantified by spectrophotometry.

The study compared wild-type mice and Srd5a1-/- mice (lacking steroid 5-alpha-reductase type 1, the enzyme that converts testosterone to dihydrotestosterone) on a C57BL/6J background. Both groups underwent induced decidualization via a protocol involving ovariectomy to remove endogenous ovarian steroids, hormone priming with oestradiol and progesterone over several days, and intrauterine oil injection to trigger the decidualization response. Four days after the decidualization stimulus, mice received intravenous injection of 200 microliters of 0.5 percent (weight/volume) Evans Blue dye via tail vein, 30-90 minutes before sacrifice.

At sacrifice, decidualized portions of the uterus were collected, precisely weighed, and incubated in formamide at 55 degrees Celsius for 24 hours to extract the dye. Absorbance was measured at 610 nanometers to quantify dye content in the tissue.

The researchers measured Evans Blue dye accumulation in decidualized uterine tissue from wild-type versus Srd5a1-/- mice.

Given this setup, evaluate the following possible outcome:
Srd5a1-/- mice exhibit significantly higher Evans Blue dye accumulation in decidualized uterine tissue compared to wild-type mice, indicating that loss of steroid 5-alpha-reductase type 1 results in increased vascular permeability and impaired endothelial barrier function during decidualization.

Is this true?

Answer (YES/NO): YES